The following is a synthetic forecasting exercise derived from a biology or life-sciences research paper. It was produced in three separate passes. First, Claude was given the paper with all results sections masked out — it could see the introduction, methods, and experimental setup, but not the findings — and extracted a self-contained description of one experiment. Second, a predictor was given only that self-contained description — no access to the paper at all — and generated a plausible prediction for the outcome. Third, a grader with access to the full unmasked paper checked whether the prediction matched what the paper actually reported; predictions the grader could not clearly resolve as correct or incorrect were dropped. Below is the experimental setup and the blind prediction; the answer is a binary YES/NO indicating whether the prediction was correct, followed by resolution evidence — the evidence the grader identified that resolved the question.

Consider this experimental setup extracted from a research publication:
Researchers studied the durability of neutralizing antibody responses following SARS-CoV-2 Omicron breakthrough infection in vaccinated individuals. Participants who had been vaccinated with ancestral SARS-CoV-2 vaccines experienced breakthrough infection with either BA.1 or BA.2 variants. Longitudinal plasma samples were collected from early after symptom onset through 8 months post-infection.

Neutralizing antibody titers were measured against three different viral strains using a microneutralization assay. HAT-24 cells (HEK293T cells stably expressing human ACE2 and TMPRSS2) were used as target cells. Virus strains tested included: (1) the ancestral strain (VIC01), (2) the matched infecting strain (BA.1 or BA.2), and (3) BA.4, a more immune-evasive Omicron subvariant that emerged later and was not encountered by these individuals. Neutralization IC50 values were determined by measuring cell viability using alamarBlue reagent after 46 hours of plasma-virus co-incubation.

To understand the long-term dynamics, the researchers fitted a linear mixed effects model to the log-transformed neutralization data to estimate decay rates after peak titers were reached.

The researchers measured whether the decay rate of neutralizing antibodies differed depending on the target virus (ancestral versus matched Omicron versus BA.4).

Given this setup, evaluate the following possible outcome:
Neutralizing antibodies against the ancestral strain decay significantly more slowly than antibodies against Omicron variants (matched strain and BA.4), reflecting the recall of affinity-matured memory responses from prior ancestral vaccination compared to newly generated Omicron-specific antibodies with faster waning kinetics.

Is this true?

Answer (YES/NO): NO